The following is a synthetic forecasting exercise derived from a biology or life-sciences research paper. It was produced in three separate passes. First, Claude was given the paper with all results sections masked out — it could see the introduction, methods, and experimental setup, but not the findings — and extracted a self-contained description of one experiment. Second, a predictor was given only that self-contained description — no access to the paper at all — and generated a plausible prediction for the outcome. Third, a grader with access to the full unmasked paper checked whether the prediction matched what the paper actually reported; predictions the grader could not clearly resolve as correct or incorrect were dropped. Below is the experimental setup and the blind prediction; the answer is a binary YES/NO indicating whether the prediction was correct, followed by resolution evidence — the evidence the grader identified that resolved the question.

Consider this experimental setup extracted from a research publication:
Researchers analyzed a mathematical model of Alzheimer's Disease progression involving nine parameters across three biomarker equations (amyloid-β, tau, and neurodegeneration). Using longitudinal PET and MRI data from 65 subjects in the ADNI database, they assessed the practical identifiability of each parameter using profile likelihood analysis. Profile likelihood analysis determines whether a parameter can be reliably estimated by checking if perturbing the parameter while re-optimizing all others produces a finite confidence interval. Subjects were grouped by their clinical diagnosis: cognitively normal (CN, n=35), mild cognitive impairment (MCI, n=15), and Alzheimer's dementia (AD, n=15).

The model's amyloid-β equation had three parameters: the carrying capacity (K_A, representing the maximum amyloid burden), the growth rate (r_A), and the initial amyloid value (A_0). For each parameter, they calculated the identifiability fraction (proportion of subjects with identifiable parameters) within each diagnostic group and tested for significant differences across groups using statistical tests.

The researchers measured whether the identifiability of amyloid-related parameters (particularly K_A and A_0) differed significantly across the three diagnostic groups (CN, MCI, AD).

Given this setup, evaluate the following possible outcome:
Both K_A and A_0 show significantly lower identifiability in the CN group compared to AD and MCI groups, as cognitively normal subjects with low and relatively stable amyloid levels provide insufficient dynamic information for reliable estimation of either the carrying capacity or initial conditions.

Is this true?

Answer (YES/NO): NO